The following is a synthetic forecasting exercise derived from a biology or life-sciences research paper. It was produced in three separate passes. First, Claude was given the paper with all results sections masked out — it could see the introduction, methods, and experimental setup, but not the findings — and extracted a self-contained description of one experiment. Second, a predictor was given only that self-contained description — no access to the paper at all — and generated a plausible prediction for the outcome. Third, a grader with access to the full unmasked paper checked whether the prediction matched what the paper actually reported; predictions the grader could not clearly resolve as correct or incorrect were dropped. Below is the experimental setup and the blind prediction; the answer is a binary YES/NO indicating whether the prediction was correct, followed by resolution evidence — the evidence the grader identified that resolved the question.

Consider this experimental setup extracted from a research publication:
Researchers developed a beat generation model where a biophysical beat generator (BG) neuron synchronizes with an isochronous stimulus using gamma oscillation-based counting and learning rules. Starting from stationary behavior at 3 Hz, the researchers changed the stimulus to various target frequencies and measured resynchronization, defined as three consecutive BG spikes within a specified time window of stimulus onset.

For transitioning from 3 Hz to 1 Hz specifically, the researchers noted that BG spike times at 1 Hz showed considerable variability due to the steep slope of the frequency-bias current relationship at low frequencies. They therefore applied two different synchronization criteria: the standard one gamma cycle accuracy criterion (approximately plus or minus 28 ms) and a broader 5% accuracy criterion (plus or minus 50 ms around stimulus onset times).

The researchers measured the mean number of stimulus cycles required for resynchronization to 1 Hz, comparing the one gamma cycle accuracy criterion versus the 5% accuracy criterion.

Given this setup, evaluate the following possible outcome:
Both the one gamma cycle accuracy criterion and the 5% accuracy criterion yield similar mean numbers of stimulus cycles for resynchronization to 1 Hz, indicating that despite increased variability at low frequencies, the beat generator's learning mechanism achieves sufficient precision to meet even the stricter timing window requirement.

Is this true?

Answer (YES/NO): NO